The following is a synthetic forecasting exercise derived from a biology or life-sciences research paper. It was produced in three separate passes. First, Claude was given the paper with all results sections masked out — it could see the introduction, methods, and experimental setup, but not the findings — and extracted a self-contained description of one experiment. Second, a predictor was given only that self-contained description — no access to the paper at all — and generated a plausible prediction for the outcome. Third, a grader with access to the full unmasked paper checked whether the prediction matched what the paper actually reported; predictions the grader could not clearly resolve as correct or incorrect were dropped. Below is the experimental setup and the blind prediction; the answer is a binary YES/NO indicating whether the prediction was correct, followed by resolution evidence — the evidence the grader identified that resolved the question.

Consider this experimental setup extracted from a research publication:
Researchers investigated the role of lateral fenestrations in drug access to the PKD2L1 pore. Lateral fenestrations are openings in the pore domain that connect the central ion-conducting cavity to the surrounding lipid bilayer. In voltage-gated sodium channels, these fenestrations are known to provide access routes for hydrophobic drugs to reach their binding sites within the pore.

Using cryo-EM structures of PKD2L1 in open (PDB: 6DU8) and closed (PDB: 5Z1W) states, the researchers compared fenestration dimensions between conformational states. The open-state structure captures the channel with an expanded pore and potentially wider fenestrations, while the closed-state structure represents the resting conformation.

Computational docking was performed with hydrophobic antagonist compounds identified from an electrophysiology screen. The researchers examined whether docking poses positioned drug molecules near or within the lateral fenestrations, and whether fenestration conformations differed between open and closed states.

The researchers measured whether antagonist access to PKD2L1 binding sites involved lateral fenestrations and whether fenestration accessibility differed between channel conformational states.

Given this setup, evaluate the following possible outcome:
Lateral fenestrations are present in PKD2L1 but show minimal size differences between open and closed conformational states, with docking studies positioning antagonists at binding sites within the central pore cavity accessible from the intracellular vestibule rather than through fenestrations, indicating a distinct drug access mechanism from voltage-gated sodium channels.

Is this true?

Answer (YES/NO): NO